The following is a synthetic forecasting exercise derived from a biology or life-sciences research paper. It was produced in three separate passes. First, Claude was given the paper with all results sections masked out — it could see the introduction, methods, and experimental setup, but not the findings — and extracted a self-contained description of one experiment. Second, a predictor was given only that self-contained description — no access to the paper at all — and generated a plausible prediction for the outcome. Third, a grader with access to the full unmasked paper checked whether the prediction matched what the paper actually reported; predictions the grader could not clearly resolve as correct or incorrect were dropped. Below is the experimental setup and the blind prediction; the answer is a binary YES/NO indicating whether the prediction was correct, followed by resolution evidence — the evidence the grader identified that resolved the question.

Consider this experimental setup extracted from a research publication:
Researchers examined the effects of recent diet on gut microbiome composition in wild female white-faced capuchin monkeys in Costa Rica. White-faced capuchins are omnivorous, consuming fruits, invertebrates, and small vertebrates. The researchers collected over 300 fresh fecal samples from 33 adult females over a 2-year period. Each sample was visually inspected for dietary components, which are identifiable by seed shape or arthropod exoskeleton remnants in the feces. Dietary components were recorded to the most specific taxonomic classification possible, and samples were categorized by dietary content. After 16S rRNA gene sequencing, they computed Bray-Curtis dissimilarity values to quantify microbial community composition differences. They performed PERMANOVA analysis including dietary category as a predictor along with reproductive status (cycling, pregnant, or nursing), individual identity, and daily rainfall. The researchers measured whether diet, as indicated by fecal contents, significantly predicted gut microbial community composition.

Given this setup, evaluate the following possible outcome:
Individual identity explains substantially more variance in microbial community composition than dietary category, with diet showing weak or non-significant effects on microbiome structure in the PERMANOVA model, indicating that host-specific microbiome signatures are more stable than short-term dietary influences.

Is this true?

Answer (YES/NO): NO